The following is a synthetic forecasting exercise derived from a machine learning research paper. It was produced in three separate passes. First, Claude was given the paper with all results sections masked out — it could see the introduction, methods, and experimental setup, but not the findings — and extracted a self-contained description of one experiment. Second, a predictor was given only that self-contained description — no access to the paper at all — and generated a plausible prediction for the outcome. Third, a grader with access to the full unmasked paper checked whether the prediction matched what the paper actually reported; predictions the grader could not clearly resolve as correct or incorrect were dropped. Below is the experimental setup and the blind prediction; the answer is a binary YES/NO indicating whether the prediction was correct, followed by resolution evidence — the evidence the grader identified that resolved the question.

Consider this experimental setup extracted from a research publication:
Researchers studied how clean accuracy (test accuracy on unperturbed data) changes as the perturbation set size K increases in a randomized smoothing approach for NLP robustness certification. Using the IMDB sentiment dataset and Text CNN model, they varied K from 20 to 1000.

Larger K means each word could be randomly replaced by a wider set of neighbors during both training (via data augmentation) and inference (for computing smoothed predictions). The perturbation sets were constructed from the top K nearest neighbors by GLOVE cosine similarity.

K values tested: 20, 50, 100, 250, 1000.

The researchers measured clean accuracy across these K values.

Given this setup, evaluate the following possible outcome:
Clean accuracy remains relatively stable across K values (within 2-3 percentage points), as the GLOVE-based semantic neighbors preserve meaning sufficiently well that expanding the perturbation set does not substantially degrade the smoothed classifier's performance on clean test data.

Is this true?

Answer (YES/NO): NO